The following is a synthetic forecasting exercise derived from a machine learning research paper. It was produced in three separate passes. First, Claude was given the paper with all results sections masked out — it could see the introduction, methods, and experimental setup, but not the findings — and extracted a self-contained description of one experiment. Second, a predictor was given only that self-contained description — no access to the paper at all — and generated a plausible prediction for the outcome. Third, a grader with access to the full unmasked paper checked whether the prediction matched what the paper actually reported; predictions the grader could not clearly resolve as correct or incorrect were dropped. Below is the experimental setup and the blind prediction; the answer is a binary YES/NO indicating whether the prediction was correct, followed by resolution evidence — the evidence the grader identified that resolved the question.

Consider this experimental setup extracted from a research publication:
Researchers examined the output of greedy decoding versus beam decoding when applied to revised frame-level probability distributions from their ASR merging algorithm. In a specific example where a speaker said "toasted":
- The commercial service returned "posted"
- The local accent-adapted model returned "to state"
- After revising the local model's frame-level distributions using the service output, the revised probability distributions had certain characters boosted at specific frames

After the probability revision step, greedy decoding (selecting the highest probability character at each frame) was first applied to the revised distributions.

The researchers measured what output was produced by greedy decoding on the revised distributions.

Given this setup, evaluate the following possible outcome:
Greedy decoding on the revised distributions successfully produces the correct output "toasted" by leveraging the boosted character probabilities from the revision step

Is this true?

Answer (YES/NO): NO